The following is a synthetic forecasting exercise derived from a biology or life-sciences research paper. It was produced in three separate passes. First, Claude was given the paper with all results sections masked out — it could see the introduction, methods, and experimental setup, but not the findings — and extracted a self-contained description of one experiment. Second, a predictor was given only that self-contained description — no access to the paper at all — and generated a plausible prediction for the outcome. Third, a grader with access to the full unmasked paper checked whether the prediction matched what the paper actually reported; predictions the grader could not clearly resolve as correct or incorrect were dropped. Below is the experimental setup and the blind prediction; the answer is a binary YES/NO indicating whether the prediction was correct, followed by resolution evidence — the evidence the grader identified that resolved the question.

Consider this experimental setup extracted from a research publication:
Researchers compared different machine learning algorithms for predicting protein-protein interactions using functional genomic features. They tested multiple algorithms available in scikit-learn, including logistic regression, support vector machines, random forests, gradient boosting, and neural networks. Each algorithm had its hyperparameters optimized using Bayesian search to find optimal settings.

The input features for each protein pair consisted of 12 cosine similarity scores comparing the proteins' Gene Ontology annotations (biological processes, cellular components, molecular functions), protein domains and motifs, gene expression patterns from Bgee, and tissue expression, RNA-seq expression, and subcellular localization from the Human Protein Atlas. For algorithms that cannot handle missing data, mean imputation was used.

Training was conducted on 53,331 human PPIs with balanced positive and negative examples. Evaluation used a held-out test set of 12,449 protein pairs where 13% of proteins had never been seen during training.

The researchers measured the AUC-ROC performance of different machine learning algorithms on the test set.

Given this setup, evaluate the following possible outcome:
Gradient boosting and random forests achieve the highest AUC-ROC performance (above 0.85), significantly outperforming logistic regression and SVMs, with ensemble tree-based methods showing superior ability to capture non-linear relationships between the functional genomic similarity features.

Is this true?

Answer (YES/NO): NO